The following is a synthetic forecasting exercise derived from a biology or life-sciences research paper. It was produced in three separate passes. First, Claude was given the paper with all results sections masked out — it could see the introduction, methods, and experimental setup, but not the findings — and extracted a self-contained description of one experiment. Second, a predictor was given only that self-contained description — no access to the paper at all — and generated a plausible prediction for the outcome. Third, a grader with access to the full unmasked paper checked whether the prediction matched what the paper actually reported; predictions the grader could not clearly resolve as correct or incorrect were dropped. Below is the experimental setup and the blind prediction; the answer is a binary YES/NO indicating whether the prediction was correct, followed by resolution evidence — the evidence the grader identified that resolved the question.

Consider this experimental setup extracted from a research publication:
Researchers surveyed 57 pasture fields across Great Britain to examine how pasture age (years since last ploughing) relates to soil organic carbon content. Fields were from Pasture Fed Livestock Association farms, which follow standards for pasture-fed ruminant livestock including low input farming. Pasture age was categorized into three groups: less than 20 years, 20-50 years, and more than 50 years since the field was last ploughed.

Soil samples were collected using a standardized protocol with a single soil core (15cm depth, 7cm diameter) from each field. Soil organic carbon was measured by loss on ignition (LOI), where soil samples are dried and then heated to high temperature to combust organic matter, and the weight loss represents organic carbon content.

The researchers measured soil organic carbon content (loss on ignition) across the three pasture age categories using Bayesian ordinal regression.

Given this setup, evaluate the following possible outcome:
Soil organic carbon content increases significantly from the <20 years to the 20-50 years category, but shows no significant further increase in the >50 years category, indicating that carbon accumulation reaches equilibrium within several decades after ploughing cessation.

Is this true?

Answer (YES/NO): NO